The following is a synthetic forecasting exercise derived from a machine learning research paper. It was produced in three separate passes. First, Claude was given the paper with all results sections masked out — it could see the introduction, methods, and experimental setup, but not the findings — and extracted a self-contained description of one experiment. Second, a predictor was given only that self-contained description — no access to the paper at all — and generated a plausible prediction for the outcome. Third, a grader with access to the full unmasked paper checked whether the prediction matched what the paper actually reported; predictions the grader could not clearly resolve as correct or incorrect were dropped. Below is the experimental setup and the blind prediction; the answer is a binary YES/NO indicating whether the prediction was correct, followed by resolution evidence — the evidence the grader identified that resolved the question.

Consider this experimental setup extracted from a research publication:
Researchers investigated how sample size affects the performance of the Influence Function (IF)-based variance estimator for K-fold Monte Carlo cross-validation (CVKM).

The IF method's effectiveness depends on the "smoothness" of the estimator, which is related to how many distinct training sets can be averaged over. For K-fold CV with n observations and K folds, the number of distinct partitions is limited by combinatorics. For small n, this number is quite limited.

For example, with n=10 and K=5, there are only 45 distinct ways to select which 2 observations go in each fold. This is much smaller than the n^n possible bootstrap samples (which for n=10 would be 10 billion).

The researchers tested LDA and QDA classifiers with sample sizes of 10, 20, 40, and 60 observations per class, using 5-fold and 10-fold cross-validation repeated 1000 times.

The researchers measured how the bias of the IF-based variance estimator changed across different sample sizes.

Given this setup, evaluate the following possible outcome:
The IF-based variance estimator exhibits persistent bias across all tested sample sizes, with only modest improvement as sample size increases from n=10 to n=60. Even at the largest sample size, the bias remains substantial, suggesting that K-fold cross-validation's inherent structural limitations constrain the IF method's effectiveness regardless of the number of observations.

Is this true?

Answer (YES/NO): NO